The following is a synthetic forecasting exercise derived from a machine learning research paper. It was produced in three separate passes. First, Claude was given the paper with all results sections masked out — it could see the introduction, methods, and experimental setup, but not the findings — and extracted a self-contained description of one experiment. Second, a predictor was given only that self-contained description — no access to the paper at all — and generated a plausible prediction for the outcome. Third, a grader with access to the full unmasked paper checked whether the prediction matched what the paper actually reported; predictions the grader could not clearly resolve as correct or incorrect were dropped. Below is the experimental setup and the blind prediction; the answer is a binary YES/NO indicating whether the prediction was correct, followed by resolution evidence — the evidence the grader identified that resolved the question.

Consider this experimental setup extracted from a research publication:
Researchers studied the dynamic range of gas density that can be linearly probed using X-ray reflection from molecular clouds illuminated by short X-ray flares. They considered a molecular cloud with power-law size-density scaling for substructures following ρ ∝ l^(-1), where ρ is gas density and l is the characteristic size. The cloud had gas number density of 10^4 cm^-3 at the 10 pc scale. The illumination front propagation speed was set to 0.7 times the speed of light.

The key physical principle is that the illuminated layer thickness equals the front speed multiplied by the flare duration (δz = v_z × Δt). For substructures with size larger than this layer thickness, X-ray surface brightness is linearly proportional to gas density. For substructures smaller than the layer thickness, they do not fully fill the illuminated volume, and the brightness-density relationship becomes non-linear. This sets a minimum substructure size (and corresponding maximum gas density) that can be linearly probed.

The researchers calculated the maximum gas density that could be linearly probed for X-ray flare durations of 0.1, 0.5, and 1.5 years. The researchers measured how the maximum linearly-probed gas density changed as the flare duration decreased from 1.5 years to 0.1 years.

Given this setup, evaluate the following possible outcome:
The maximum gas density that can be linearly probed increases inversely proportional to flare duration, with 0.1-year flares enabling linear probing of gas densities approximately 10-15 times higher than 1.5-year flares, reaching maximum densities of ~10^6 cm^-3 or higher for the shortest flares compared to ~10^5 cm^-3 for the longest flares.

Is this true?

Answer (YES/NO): NO